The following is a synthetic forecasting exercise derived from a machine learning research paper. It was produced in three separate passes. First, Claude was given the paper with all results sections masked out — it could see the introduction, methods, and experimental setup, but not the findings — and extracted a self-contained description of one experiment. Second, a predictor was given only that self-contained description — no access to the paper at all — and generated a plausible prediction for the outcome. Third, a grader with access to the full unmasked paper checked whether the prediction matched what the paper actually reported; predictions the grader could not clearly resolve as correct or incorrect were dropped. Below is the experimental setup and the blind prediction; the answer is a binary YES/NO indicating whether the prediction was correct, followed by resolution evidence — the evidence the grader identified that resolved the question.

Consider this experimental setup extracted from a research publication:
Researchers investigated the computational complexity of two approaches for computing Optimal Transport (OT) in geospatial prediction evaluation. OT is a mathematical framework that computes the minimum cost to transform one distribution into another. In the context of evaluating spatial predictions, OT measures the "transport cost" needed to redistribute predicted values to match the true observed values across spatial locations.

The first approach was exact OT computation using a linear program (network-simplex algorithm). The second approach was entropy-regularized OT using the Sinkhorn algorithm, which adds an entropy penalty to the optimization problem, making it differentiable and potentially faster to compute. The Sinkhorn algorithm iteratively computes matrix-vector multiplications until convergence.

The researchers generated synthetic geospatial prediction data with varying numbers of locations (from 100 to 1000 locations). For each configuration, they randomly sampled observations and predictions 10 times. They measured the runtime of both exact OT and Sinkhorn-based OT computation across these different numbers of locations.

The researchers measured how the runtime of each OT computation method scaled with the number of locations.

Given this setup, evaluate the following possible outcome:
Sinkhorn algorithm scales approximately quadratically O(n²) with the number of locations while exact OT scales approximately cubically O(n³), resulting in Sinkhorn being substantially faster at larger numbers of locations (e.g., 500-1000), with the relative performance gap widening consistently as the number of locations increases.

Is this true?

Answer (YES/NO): NO